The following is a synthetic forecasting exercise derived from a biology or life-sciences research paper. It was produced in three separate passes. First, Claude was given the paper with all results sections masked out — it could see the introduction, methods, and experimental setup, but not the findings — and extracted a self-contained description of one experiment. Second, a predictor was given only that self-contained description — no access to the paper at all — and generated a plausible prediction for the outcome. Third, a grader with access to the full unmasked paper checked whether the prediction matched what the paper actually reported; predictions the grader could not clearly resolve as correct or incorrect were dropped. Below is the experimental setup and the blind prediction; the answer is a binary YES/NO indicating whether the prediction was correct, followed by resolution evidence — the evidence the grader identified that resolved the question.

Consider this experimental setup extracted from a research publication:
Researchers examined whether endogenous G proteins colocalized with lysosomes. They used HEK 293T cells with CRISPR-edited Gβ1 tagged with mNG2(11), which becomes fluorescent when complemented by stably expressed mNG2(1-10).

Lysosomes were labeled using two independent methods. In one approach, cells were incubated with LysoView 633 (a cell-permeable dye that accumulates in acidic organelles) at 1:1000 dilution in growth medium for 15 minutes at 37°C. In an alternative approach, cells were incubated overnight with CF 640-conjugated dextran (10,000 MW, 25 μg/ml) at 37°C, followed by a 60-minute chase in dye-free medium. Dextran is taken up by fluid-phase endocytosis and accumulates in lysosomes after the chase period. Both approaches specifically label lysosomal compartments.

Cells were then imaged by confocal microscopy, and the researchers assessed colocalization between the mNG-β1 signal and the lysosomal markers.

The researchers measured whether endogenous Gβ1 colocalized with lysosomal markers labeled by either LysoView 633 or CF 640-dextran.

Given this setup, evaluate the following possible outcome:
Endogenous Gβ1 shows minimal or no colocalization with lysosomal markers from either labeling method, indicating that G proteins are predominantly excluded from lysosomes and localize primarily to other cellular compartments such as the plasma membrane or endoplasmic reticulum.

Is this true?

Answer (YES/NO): NO